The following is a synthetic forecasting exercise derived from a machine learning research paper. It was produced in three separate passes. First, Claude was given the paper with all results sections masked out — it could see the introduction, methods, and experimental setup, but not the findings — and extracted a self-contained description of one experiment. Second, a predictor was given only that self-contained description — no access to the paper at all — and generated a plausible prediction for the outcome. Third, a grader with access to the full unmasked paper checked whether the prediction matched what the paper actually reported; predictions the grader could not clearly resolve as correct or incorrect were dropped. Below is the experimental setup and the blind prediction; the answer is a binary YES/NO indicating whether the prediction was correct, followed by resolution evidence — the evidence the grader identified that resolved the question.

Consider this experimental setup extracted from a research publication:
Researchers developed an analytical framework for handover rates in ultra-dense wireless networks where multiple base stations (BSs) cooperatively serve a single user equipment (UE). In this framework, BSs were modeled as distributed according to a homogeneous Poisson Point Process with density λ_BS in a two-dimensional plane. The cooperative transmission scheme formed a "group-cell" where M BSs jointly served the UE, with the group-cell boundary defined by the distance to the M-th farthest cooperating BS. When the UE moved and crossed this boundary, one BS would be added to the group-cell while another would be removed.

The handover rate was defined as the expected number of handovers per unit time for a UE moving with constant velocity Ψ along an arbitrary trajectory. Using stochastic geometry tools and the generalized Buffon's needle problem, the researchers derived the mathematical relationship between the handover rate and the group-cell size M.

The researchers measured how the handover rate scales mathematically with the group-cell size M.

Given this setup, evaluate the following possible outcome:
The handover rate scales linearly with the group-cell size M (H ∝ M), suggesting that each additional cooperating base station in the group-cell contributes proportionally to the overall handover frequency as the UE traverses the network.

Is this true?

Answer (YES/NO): NO